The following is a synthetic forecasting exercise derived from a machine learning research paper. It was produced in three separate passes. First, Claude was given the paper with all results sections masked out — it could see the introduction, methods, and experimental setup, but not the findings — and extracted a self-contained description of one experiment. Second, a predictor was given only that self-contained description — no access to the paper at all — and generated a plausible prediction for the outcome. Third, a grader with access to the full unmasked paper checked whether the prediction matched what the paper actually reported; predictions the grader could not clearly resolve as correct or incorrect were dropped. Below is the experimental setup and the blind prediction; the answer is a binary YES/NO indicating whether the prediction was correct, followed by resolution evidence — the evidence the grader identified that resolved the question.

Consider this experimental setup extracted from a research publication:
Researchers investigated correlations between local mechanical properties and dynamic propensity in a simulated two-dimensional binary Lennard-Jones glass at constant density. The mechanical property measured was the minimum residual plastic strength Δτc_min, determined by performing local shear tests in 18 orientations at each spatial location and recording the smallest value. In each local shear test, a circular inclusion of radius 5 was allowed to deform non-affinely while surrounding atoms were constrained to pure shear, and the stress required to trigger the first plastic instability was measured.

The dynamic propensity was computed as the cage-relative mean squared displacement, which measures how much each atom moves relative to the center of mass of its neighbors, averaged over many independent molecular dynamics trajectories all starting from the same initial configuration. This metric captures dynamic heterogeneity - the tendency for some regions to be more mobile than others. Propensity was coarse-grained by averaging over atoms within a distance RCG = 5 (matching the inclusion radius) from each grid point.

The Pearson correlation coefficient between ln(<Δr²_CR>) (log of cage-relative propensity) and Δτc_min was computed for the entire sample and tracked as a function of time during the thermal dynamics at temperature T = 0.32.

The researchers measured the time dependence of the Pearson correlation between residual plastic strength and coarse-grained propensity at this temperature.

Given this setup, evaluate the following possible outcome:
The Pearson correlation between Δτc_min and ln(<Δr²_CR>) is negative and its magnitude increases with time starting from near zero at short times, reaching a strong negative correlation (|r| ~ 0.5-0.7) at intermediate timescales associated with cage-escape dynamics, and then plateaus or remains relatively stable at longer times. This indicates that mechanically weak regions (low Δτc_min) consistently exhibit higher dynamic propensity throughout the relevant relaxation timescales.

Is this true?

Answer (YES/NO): NO